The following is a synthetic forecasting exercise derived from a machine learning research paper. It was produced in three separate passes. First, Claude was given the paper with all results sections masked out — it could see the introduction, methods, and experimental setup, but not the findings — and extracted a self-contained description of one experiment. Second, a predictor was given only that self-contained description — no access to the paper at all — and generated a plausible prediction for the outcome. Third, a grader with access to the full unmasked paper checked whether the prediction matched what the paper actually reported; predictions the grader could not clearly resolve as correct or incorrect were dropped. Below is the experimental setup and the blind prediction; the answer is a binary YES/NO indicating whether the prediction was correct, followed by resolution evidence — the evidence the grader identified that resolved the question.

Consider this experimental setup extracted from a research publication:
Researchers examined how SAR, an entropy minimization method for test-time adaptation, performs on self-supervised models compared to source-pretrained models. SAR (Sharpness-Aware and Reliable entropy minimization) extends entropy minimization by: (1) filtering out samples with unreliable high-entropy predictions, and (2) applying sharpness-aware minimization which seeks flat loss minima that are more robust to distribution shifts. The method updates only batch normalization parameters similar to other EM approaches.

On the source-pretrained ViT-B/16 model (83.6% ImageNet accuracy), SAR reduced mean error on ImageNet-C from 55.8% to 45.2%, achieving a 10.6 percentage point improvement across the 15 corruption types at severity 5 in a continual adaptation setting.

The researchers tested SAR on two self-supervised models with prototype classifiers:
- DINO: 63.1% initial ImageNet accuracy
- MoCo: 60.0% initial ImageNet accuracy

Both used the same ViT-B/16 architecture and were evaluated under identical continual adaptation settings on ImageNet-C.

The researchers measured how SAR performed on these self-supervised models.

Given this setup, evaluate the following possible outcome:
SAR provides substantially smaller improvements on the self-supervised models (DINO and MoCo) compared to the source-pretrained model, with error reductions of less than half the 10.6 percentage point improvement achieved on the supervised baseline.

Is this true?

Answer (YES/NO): YES